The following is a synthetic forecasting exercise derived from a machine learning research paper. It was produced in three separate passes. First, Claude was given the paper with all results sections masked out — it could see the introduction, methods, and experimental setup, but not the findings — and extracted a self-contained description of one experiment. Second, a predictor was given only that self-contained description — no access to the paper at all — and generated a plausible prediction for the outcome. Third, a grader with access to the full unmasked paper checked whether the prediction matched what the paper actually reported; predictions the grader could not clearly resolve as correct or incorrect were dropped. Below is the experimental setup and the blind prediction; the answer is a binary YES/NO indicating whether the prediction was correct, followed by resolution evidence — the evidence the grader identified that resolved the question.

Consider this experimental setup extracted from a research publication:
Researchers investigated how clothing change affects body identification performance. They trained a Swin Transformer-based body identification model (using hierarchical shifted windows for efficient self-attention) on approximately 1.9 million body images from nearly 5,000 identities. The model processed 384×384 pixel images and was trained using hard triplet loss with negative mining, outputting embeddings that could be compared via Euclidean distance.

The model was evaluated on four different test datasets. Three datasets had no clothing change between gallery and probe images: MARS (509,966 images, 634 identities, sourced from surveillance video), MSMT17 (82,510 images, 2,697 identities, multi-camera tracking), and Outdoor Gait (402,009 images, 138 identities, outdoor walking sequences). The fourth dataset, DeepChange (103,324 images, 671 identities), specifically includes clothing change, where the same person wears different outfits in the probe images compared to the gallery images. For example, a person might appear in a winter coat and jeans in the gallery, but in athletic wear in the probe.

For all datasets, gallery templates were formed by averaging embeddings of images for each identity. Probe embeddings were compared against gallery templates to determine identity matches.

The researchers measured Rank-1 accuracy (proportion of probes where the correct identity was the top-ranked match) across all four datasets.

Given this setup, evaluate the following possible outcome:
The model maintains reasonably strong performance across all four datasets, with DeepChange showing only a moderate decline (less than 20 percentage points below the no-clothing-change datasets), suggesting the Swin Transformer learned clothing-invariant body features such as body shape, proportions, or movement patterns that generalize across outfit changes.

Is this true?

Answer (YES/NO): NO